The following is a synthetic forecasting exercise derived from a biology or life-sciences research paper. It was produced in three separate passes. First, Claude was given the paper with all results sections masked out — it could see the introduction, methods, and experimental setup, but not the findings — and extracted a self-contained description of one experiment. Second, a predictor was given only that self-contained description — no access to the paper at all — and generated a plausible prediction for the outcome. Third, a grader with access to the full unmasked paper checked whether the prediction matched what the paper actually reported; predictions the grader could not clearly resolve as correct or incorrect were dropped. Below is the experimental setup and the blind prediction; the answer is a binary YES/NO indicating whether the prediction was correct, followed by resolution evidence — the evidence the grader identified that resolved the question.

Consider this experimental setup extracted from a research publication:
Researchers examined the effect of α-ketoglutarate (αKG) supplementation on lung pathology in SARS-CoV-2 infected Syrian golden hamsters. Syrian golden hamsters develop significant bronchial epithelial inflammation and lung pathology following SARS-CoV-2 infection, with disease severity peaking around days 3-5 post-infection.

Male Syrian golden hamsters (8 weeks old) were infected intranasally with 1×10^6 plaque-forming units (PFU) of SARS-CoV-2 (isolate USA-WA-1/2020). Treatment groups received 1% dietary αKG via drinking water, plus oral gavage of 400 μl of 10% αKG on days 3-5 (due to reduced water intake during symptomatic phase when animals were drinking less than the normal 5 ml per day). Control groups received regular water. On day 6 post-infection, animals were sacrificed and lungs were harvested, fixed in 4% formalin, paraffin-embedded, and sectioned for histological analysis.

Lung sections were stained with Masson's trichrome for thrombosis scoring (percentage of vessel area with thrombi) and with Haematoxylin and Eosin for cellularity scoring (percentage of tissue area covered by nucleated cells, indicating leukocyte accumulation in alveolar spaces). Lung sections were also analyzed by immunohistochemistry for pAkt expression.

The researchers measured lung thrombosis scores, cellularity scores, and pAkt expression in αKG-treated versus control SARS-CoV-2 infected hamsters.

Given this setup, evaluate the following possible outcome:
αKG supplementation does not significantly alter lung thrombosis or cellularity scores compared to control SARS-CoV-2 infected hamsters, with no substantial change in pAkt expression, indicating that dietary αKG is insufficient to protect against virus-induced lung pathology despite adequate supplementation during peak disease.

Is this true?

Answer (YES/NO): NO